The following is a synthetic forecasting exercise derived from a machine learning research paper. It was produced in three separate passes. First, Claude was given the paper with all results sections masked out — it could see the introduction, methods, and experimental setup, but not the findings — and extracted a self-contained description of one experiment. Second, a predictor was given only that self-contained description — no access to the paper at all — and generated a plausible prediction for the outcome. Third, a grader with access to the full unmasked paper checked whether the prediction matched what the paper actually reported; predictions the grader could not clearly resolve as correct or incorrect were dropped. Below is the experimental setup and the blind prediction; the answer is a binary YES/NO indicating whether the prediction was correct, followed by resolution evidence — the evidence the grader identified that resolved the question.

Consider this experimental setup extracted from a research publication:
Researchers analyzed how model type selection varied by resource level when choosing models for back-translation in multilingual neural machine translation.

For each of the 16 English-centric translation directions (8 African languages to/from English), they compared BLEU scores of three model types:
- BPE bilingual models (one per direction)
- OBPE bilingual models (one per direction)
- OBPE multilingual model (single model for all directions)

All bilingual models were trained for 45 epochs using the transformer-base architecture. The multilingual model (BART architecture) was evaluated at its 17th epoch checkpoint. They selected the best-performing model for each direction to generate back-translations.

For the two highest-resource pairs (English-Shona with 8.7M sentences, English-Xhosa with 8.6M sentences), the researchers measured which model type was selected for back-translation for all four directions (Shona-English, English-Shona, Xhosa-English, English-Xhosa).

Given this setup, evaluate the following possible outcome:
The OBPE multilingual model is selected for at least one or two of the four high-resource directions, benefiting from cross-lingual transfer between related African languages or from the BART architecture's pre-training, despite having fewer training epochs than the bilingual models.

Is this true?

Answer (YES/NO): NO